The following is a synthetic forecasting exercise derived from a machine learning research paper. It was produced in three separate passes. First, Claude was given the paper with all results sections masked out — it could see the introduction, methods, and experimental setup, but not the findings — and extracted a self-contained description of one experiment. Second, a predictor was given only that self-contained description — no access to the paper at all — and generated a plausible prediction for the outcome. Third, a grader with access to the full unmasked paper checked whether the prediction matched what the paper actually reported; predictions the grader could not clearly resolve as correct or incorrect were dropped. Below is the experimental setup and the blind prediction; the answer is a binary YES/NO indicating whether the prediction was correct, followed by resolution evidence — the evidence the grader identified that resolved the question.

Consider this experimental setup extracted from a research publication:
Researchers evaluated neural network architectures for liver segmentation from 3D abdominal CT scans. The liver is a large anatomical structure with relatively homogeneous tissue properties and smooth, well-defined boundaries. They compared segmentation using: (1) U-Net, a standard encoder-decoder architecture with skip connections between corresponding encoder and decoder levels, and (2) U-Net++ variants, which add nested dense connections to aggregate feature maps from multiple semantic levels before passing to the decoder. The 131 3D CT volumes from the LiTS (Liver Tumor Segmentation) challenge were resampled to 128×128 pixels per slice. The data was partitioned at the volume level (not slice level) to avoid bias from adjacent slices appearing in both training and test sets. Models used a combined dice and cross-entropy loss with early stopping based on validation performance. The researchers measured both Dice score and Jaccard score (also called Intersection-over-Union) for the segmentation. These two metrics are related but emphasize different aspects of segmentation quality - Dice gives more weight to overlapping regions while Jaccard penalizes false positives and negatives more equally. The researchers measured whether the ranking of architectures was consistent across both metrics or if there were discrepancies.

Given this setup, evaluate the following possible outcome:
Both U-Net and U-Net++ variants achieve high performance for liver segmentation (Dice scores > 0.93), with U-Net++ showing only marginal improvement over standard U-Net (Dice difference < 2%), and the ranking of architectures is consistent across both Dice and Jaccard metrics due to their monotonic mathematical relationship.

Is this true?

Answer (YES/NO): NO